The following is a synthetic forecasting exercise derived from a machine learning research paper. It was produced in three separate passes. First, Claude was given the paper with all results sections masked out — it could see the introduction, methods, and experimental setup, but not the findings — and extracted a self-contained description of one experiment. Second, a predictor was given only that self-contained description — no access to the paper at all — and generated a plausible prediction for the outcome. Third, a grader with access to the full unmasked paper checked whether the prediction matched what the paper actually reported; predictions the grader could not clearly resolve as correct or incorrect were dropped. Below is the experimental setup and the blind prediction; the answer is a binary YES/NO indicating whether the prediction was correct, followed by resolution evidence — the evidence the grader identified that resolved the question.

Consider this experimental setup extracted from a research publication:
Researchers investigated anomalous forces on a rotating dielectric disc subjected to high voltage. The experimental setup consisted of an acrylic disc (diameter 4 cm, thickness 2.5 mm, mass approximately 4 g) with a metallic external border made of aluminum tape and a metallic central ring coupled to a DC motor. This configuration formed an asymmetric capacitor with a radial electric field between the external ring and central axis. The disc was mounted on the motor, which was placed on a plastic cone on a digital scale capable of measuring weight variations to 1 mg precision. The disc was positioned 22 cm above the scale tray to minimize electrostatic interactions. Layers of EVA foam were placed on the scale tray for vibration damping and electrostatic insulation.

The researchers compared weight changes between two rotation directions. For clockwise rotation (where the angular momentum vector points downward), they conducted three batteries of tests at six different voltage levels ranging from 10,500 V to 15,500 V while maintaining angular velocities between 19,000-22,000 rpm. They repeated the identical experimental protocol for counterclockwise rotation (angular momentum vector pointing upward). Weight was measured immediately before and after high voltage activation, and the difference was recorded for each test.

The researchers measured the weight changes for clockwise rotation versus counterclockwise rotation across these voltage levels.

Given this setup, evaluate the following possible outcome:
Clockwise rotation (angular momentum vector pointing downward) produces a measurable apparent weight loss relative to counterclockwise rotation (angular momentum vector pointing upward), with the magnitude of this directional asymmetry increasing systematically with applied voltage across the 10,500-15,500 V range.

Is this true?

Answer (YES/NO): NO